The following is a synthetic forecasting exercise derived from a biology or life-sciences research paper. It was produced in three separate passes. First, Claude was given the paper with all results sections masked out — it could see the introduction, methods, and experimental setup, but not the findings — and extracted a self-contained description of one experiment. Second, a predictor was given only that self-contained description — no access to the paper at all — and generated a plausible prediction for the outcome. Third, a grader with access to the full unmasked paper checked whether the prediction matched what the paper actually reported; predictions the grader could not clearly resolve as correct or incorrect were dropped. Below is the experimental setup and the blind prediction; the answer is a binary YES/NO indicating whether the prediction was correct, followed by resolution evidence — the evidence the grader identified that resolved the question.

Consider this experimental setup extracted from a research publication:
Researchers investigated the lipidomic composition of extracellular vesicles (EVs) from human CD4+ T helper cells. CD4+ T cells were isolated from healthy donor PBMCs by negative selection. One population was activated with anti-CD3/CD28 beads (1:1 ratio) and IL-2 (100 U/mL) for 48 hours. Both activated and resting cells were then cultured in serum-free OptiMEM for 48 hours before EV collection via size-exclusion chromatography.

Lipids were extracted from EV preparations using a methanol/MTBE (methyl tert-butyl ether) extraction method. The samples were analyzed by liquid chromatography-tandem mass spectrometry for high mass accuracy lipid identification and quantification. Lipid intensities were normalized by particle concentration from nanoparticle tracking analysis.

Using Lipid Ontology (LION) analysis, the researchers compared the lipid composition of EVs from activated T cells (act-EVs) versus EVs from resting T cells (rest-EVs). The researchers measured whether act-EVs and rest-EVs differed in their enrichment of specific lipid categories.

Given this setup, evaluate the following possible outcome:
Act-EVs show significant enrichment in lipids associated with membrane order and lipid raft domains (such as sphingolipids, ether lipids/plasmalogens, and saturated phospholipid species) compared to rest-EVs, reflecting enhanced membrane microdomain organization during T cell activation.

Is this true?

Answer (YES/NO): NO